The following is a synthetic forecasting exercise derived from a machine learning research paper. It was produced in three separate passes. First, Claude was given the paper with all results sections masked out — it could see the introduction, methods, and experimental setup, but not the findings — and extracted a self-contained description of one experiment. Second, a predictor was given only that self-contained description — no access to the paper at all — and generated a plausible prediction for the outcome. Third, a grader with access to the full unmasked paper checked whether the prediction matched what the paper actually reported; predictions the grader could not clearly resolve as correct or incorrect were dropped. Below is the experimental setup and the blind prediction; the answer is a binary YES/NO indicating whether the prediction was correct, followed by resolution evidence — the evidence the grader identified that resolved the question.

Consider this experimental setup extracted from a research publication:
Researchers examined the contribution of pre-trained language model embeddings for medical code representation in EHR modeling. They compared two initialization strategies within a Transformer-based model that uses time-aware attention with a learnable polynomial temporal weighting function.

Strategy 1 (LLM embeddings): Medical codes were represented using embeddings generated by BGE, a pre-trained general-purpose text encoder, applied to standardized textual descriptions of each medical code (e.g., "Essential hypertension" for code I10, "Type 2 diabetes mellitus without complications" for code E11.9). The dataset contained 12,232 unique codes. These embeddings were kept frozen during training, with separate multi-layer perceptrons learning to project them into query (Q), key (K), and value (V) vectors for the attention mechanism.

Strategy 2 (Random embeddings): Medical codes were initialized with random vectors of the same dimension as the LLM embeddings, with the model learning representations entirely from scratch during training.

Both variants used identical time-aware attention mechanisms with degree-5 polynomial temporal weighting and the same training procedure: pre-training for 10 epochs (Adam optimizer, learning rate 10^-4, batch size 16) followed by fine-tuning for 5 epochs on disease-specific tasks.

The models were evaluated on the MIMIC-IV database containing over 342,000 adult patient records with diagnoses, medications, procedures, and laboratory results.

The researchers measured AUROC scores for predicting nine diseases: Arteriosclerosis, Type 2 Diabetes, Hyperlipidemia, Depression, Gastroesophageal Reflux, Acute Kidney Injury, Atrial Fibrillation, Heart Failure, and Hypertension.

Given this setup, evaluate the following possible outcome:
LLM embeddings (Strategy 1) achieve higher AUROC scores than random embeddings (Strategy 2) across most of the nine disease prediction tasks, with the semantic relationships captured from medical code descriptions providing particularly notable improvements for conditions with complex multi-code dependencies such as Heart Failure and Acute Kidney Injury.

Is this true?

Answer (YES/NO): NO